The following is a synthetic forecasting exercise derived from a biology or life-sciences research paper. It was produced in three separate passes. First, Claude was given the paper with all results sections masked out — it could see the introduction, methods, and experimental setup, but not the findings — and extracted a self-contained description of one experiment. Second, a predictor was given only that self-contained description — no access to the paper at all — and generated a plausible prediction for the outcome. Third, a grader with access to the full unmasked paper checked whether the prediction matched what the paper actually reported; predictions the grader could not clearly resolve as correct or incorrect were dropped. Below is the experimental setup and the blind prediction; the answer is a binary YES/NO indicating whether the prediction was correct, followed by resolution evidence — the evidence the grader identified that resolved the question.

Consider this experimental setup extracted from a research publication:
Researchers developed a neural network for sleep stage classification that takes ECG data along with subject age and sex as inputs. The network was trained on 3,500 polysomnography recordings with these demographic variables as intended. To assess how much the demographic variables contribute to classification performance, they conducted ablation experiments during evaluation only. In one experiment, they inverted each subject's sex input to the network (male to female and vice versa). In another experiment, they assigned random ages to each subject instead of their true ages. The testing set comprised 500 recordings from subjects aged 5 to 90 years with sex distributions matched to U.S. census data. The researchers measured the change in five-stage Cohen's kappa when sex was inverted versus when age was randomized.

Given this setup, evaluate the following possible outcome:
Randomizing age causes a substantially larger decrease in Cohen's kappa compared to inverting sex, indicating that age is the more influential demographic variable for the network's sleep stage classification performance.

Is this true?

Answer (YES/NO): YES